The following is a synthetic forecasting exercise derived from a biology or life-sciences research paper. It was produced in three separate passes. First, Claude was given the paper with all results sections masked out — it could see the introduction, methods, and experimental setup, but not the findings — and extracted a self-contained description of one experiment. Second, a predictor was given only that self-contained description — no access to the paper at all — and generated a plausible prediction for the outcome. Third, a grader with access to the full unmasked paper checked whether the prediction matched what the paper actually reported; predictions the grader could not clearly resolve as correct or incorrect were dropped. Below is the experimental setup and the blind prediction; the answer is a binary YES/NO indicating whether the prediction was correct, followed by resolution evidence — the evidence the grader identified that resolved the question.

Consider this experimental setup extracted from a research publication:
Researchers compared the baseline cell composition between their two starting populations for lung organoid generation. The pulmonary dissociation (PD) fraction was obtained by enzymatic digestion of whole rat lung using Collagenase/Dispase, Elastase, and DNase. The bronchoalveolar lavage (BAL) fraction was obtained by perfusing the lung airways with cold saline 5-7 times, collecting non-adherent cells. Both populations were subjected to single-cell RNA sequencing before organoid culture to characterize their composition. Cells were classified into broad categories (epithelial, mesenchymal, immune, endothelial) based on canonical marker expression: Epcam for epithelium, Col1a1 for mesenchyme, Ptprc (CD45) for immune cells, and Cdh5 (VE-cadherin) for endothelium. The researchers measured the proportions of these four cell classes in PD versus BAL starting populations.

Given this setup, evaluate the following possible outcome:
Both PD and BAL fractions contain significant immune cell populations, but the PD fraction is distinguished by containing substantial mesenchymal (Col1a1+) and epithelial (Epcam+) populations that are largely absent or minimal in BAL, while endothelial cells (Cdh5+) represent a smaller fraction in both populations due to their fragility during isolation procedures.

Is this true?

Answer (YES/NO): NO